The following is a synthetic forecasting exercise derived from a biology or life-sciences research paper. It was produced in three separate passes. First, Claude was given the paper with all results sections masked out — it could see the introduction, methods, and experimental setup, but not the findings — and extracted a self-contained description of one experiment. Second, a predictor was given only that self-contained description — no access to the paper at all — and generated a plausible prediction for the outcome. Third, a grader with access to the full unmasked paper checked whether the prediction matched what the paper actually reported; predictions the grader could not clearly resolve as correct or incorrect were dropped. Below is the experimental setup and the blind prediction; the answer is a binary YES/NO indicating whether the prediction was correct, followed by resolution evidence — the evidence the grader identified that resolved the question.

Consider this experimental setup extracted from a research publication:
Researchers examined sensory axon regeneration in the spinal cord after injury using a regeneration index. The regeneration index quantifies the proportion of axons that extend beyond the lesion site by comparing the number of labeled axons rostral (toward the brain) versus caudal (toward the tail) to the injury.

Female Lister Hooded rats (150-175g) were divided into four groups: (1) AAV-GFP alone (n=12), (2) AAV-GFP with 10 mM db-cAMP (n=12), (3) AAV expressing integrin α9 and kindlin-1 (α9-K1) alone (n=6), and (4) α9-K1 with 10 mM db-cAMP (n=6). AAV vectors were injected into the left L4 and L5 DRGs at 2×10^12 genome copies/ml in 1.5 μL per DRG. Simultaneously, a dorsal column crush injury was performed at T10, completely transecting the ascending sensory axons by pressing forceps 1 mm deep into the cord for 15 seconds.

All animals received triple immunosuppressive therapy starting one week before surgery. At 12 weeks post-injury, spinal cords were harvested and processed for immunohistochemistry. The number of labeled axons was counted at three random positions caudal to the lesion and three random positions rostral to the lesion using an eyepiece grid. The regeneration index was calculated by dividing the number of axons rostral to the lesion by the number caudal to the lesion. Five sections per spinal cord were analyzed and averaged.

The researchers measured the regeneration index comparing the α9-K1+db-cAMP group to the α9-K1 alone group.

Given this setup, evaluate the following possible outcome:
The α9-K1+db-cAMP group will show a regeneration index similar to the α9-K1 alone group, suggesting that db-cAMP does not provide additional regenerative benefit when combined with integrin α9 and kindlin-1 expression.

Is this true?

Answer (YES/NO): NO